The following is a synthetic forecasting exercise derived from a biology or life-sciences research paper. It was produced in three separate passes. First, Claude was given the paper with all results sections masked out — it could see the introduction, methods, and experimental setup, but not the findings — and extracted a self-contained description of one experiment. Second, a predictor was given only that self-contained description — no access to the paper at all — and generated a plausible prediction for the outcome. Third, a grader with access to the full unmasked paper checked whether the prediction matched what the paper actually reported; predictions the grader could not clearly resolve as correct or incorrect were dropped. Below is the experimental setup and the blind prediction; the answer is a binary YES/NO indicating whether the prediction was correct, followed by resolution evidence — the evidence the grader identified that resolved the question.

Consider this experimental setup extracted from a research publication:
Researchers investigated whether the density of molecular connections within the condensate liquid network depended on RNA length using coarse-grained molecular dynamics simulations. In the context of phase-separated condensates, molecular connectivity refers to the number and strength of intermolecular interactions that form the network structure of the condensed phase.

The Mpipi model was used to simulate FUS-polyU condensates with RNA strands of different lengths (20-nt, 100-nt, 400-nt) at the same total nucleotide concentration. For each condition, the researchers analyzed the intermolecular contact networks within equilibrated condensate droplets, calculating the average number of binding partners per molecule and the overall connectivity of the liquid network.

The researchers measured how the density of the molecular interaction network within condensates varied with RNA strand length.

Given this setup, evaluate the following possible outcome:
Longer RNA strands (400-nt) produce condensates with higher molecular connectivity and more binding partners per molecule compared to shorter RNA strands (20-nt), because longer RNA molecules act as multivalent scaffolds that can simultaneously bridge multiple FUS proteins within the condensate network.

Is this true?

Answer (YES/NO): YES